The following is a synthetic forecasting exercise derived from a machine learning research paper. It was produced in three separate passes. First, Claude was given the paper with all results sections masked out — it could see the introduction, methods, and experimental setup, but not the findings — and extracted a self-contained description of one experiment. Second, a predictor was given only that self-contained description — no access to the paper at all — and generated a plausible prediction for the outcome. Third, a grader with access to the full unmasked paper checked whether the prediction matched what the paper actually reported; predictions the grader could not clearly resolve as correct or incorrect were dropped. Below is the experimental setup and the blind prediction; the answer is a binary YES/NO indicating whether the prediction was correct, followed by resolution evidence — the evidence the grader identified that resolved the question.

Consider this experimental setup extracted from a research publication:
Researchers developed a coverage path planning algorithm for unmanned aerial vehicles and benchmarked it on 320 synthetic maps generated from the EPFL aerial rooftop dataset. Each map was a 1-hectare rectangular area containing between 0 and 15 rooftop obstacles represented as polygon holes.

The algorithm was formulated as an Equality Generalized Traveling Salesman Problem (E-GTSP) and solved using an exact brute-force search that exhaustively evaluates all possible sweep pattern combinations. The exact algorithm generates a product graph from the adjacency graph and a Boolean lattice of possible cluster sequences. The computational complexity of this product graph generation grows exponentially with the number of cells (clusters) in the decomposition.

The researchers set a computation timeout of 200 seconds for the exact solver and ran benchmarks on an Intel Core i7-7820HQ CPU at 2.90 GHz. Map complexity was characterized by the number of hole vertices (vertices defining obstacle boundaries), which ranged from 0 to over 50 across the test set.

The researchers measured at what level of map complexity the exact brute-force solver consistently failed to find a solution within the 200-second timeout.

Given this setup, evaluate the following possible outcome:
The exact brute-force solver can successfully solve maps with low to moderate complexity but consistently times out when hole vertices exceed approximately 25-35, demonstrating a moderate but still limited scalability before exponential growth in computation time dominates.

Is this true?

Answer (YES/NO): NO